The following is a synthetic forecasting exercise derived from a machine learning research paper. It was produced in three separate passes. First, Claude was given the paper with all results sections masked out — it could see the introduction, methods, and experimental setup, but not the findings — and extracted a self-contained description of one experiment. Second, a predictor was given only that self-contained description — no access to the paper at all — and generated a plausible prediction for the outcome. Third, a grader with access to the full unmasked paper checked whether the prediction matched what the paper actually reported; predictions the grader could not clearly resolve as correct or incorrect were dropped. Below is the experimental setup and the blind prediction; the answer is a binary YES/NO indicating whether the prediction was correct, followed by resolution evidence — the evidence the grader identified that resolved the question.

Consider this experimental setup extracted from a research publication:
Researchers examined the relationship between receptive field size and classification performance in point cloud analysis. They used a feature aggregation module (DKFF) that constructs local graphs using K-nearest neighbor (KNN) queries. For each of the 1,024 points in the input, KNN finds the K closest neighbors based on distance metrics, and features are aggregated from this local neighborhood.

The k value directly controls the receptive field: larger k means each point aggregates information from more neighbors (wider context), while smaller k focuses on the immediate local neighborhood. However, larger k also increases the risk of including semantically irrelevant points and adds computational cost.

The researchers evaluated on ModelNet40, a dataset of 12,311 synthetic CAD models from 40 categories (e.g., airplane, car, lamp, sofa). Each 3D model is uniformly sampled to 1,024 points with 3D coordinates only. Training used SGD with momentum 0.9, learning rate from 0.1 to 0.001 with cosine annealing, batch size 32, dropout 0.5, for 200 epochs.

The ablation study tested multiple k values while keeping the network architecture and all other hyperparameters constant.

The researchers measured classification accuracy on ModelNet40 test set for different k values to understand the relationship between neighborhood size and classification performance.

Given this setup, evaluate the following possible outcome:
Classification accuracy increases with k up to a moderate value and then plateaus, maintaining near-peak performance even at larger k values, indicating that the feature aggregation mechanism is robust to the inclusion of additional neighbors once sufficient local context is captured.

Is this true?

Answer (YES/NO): NO